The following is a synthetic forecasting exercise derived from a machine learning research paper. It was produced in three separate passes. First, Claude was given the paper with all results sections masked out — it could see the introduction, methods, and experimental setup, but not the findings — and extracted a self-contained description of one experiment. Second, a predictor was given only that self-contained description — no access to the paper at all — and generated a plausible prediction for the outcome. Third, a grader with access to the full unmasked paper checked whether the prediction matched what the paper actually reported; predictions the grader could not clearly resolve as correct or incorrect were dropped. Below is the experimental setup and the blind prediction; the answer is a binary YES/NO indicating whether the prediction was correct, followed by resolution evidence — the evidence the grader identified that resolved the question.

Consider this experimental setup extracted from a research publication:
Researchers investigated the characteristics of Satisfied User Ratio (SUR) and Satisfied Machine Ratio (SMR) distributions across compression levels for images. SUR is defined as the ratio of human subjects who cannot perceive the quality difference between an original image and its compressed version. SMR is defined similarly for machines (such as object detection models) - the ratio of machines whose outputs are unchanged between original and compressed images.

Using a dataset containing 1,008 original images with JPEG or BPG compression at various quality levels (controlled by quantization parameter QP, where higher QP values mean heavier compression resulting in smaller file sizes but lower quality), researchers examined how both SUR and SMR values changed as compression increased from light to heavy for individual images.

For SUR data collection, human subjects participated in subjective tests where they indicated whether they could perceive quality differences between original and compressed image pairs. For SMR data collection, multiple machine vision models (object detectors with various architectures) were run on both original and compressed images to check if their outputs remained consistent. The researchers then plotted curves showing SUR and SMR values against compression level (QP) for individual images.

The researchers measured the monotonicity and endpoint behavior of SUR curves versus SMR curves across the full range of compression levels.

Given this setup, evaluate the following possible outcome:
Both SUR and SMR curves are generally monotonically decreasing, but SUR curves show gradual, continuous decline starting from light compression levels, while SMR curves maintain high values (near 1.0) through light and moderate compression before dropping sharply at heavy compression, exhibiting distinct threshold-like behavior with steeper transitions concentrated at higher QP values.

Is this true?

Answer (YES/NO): NO